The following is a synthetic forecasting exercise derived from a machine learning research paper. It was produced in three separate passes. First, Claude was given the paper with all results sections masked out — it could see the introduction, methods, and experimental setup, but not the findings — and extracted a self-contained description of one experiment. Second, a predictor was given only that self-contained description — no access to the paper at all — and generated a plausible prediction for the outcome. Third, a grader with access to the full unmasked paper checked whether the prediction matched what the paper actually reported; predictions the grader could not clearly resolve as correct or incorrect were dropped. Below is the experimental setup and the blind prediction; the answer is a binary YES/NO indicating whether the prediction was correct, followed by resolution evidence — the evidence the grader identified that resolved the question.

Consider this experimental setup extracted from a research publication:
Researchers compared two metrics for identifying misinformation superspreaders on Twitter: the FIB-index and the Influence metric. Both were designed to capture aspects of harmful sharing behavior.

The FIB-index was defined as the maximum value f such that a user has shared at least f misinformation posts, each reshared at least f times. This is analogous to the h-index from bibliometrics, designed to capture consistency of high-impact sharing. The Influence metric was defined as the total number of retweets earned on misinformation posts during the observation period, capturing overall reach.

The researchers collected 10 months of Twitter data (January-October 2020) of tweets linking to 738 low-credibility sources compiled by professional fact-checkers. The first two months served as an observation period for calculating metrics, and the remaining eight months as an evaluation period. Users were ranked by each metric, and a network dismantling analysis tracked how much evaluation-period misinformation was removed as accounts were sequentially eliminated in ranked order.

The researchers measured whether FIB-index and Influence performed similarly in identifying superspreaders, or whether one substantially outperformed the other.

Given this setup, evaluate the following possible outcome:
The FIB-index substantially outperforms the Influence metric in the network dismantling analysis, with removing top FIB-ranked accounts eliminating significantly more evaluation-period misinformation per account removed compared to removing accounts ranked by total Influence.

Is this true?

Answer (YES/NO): NO